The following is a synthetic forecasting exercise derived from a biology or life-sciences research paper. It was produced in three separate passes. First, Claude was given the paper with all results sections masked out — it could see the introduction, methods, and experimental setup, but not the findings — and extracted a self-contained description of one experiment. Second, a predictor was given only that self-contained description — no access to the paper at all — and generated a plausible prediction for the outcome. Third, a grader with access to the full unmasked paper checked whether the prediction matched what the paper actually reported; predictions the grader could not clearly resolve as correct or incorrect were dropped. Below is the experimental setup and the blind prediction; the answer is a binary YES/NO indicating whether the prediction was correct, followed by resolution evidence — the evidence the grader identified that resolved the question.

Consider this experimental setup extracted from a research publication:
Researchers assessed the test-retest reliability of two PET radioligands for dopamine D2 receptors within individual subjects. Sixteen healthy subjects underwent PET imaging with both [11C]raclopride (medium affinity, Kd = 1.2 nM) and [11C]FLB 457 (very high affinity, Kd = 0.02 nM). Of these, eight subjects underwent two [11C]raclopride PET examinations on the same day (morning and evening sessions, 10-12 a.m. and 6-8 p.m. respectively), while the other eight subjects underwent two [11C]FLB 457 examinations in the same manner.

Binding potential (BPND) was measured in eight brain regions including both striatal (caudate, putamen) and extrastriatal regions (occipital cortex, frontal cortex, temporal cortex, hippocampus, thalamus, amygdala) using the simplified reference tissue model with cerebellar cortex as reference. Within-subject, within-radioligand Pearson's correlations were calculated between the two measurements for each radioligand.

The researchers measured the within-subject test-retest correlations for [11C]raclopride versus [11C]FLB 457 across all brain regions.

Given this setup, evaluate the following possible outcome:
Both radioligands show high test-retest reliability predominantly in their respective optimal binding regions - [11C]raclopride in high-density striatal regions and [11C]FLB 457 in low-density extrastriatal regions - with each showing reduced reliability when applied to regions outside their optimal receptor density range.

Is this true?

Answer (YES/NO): NO